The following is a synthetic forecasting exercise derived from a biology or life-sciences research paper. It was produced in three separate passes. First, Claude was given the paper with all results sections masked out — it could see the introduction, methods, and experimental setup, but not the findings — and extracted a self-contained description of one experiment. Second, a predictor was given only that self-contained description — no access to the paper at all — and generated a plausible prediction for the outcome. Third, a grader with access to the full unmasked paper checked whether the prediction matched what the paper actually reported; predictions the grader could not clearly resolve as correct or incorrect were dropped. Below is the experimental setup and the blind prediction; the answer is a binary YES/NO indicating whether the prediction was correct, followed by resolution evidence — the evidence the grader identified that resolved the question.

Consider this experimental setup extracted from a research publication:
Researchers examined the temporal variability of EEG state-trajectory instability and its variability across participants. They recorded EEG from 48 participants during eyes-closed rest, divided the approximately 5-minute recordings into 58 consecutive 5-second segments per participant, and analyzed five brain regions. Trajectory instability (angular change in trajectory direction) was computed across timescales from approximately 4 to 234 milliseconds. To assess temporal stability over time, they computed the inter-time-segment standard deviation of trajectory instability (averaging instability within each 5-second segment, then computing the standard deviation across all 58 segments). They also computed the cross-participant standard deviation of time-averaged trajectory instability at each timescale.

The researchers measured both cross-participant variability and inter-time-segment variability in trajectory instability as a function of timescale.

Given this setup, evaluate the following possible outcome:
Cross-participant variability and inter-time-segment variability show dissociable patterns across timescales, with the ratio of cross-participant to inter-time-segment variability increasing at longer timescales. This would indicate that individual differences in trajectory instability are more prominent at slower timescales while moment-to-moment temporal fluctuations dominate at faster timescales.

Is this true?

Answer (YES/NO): NO